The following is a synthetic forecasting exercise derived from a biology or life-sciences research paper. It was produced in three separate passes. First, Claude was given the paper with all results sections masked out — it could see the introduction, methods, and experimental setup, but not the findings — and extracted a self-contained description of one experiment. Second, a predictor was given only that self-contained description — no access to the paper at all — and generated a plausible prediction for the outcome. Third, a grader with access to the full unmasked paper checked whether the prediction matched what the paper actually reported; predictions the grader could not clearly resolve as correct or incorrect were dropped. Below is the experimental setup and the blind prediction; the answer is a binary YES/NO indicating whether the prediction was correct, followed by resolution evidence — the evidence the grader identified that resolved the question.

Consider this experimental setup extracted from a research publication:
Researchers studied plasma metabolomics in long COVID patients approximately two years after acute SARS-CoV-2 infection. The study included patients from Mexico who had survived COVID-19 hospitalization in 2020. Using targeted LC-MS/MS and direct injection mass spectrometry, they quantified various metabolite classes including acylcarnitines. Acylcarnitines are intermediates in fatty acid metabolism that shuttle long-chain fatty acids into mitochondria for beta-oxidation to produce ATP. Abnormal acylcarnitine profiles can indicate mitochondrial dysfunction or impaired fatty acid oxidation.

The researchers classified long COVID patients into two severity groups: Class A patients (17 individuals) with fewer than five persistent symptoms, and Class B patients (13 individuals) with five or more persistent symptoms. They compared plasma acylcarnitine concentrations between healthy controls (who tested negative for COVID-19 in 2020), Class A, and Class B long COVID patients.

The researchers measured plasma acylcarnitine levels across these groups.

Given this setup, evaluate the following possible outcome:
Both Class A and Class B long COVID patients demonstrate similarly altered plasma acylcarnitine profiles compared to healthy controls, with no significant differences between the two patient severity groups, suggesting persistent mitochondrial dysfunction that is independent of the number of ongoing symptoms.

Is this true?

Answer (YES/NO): YES